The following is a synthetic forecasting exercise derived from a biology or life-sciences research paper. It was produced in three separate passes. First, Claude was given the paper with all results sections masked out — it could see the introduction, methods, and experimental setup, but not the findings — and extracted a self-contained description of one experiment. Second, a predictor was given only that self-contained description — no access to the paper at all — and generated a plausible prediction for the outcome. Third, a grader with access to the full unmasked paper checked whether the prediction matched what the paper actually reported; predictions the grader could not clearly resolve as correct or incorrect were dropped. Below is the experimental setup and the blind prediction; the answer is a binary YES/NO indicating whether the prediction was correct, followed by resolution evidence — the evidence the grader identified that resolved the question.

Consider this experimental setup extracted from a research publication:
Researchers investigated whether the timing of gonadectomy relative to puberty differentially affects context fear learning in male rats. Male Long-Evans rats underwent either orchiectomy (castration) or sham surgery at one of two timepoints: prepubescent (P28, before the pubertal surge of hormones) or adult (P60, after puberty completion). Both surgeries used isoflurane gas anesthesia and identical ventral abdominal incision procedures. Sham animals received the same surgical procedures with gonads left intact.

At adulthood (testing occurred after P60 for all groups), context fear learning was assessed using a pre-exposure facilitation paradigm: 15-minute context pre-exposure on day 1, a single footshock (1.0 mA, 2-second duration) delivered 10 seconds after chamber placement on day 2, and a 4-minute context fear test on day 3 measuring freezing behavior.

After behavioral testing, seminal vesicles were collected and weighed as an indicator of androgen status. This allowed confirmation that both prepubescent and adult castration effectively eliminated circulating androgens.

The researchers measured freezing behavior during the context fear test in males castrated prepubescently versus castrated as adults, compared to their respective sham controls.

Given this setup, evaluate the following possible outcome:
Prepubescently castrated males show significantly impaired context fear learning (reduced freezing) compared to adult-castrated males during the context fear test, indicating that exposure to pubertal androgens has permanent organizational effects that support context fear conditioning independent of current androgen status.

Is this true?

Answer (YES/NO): YES